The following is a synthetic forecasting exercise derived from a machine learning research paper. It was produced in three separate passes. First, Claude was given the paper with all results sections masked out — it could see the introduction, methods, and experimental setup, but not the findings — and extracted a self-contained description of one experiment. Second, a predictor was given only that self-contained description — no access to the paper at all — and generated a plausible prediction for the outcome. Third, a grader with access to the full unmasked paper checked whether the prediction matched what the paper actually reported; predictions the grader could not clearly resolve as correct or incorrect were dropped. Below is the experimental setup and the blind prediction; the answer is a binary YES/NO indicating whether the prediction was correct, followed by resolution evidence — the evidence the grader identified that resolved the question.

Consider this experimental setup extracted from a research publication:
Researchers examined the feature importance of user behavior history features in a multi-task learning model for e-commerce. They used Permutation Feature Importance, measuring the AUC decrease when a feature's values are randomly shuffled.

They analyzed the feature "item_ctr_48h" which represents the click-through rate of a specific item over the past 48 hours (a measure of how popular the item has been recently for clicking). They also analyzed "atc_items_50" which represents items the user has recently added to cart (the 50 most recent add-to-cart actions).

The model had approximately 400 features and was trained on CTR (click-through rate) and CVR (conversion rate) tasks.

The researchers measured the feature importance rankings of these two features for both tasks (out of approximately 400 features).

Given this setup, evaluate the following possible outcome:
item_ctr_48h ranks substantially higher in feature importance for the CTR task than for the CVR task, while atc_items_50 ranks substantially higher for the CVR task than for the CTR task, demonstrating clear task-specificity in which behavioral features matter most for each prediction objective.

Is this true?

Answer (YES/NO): YES